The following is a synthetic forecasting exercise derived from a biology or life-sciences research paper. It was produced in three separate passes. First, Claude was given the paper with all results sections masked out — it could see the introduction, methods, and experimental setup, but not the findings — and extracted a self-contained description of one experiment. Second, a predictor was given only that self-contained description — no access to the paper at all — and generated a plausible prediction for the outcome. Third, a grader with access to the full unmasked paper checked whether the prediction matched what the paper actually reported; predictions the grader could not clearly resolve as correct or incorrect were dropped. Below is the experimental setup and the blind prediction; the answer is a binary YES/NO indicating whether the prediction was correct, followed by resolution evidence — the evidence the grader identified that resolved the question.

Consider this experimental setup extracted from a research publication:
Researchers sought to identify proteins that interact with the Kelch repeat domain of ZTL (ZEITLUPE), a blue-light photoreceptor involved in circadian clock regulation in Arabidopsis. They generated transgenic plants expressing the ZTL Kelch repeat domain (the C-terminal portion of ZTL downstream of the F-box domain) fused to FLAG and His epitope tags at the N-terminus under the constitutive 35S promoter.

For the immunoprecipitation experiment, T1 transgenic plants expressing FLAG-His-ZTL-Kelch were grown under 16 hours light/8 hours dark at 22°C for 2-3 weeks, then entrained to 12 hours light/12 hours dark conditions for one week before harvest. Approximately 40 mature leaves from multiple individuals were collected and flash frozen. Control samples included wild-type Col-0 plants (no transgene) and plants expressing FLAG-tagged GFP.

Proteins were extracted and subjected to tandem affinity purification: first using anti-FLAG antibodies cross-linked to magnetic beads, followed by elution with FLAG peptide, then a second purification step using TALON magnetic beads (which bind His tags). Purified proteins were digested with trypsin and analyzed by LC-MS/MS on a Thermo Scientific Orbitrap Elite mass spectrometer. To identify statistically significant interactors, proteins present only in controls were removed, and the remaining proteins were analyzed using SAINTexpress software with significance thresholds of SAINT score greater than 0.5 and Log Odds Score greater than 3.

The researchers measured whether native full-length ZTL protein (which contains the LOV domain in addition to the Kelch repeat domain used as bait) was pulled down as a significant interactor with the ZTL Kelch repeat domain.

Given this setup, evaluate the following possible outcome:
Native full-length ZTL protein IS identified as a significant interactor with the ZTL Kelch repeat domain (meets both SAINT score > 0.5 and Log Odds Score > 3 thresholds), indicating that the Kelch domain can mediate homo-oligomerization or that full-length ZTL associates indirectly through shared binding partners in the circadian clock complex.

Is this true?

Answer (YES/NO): NO